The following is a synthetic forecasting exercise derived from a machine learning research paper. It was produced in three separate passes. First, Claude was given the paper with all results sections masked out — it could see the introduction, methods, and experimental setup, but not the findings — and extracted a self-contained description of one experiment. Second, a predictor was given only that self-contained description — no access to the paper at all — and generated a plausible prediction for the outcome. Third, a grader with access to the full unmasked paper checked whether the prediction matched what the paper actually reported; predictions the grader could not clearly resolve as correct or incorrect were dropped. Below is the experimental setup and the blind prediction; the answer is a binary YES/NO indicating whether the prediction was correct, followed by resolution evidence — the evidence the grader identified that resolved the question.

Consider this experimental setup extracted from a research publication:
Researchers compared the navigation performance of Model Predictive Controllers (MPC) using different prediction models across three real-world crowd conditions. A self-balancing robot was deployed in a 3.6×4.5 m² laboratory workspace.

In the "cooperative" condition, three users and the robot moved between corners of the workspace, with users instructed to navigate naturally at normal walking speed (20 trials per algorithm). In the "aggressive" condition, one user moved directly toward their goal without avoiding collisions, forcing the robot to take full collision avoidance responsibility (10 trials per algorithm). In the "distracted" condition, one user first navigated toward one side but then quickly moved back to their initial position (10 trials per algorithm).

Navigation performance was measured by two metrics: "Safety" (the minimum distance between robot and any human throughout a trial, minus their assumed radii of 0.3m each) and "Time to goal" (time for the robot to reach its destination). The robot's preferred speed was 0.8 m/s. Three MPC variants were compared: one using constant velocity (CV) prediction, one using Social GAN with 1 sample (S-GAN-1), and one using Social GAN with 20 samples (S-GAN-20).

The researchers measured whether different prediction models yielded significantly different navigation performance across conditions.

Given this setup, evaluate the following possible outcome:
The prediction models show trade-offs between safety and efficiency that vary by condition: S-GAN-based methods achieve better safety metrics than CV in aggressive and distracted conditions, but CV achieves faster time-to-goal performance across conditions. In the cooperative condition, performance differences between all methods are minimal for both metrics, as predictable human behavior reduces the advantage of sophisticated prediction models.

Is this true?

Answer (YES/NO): NO